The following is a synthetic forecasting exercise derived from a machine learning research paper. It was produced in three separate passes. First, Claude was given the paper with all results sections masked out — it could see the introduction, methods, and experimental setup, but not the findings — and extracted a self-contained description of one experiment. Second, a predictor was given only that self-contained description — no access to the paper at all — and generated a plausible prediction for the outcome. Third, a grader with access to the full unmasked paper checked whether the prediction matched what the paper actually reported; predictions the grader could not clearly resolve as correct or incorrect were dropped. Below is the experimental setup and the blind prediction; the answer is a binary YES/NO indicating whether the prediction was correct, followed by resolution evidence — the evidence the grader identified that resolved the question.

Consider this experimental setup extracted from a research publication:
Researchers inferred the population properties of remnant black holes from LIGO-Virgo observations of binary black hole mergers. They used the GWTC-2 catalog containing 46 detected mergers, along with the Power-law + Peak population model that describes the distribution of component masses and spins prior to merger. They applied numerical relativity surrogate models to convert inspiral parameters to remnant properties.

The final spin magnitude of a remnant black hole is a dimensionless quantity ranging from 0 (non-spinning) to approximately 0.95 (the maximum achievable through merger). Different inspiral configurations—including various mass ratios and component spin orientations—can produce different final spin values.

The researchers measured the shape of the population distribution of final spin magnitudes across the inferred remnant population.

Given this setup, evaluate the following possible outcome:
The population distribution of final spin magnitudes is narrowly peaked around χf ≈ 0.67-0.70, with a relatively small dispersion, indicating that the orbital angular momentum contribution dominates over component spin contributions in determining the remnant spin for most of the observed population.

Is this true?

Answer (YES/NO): YES